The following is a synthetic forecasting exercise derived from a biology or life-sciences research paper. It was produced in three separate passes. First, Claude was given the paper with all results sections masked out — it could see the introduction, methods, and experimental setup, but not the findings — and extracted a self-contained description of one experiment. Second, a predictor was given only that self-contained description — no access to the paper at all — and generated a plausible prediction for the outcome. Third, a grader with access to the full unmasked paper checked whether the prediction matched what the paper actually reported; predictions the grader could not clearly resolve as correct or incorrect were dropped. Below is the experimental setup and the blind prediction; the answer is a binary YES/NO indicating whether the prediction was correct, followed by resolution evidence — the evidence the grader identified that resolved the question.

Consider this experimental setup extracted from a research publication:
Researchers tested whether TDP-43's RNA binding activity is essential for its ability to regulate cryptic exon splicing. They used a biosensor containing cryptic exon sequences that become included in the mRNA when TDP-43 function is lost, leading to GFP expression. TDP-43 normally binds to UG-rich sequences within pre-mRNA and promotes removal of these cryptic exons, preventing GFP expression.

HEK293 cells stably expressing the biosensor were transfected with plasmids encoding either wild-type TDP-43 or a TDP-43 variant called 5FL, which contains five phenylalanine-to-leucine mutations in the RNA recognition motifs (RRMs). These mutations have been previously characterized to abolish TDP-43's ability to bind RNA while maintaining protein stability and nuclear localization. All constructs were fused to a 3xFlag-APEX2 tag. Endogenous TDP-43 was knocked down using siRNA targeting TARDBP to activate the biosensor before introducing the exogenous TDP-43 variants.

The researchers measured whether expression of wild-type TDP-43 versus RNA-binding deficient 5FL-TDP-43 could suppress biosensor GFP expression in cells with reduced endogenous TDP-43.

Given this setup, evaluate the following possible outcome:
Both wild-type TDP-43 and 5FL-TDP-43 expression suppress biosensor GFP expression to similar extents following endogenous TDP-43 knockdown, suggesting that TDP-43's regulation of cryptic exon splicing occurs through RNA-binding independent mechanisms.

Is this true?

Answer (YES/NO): NO